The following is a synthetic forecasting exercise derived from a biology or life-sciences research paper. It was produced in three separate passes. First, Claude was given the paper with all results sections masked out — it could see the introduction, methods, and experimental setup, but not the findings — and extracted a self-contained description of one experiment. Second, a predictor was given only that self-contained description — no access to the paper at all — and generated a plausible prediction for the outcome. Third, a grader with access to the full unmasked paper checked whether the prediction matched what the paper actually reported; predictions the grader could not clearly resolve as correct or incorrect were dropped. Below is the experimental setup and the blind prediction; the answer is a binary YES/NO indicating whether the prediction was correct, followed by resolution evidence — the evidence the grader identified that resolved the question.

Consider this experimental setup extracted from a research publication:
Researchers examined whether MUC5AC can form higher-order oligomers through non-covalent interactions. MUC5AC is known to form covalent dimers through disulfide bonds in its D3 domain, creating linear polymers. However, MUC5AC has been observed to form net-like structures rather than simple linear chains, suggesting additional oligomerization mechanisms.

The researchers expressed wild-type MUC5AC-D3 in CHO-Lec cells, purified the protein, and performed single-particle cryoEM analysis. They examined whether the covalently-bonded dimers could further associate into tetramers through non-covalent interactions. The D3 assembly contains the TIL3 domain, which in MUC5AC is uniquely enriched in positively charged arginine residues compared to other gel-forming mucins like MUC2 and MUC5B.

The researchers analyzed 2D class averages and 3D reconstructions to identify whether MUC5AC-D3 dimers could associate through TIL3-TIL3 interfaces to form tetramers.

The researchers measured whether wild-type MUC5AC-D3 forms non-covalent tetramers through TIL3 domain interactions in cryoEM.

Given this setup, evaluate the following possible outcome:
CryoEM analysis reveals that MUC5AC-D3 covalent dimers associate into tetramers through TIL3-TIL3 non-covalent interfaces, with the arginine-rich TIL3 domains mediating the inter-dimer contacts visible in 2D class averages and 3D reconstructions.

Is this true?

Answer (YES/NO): NO